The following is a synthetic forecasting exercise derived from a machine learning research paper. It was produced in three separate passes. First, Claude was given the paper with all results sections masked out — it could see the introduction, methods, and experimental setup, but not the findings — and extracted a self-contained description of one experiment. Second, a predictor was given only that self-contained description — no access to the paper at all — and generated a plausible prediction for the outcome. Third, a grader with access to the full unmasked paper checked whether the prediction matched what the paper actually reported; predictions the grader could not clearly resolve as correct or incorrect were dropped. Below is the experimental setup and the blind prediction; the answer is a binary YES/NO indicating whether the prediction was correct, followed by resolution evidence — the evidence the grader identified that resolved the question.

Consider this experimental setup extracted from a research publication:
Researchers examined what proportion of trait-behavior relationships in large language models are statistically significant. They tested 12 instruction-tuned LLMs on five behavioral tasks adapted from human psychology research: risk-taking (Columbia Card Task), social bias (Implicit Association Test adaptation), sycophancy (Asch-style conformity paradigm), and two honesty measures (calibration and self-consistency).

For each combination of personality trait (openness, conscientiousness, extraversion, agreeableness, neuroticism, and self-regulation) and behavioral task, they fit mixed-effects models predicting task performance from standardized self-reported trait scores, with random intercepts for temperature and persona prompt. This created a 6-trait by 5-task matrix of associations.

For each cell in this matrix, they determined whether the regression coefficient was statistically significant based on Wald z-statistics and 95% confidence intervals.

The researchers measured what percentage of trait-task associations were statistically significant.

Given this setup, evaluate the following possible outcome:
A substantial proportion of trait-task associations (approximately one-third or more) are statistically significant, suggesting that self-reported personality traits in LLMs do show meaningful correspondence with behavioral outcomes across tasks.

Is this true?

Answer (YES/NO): NO